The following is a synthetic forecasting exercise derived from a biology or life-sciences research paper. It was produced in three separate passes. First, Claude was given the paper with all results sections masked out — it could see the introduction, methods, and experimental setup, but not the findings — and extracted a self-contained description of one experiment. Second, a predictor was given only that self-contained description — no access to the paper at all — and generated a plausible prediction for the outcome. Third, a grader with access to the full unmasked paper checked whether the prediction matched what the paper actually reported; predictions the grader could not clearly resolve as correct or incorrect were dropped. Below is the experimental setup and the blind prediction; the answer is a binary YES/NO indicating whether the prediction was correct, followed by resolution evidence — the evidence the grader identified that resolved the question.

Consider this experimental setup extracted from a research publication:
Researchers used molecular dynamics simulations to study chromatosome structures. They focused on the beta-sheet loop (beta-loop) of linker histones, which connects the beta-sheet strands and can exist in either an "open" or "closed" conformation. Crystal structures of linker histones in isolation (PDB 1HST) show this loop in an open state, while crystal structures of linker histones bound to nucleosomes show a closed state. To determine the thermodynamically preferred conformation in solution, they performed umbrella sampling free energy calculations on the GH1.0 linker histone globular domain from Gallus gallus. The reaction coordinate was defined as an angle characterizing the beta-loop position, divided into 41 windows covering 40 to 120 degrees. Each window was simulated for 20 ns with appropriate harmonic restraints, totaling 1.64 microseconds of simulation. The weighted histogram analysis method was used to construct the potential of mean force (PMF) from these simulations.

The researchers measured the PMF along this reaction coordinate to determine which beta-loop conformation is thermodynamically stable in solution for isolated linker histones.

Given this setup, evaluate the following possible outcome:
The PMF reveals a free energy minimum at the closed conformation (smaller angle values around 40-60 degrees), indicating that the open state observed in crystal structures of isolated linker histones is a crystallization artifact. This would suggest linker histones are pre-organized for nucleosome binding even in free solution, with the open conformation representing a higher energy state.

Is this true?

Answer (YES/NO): YES